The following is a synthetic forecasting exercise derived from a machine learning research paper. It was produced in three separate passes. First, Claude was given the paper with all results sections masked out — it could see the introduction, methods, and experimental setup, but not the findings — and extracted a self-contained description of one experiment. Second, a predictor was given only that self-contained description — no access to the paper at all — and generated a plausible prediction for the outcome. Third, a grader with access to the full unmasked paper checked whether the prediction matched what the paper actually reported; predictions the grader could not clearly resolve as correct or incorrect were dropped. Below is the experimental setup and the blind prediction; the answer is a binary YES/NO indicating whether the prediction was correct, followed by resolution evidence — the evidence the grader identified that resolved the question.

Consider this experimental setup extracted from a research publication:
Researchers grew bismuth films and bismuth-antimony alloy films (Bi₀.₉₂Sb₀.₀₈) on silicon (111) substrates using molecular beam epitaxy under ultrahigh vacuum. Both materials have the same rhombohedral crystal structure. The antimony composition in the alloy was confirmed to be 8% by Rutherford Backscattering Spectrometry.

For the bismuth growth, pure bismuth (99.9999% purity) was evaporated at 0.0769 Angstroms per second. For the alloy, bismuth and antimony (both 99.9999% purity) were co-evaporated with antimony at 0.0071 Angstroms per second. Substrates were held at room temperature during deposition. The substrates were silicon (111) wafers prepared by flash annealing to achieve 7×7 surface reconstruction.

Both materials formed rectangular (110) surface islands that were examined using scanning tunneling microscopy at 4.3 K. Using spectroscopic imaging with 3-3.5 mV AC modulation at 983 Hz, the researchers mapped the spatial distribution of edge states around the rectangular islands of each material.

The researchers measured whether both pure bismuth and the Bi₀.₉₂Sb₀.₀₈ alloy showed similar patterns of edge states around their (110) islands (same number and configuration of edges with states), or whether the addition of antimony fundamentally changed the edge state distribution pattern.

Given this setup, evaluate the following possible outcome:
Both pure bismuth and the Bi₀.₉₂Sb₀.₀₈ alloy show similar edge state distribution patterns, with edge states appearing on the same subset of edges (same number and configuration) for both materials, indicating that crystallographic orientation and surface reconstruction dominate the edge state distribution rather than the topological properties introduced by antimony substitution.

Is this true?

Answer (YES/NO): NO